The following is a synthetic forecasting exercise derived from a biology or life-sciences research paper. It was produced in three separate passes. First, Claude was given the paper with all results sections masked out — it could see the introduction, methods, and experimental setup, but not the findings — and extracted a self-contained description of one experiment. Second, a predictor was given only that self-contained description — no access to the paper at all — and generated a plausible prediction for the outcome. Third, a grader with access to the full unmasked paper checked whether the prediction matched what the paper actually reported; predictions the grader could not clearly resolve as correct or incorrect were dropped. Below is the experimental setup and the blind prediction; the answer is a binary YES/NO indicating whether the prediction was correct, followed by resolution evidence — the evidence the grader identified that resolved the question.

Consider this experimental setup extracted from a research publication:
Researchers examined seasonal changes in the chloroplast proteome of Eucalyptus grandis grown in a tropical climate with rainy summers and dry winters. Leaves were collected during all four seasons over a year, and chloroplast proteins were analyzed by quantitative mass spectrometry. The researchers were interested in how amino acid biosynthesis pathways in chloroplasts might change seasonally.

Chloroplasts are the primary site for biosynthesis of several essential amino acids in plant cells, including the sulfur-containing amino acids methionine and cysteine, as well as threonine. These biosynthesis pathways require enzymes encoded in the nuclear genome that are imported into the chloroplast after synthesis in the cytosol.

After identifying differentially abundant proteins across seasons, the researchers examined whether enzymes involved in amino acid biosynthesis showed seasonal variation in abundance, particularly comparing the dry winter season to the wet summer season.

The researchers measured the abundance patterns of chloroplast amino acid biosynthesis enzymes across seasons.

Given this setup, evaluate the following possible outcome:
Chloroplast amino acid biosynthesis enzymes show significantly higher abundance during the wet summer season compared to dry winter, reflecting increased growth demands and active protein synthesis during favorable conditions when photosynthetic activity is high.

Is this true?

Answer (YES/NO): NO